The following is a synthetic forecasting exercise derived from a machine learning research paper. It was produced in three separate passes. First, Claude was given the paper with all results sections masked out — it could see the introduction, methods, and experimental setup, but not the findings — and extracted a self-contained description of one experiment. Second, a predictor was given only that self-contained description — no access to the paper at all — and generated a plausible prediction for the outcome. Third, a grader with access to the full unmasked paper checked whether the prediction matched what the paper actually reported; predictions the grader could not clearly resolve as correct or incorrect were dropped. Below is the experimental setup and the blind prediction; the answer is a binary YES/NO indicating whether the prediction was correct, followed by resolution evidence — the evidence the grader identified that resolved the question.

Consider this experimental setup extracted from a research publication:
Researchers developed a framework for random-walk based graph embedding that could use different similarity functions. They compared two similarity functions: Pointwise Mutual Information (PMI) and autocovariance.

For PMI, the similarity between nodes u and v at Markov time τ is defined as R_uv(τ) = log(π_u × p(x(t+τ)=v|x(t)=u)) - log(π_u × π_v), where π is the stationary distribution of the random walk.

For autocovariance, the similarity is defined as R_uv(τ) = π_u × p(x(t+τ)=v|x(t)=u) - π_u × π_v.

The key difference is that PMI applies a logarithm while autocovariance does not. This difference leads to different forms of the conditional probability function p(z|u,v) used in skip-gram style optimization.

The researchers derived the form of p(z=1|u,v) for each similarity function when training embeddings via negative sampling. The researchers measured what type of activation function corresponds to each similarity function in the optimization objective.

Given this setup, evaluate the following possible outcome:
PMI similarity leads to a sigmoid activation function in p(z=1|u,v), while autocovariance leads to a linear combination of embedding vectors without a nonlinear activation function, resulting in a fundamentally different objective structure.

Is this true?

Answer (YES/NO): NO